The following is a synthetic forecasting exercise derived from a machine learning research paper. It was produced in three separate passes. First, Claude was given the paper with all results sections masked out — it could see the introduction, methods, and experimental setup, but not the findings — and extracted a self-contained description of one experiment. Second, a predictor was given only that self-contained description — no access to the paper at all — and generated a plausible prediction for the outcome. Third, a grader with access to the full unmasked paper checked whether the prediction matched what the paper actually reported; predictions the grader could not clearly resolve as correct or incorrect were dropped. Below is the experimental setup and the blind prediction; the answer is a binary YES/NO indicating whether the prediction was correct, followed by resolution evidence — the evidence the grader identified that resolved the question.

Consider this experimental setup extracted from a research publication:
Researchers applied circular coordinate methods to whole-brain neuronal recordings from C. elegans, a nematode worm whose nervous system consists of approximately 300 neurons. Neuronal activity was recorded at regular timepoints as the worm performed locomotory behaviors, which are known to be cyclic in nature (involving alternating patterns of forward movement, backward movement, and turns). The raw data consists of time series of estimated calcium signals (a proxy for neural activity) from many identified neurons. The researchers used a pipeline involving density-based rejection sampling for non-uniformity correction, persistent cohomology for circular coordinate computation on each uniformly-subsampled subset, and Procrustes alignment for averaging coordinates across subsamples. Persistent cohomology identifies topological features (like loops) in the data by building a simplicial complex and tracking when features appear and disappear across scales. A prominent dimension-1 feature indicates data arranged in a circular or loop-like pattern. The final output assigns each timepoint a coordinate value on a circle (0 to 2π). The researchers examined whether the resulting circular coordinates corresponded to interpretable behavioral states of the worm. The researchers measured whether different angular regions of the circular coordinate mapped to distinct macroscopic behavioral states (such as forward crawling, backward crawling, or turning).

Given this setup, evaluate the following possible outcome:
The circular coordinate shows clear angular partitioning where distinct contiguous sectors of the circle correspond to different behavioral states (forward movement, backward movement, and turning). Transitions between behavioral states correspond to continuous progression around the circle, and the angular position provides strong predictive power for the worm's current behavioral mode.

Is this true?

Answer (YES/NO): YES